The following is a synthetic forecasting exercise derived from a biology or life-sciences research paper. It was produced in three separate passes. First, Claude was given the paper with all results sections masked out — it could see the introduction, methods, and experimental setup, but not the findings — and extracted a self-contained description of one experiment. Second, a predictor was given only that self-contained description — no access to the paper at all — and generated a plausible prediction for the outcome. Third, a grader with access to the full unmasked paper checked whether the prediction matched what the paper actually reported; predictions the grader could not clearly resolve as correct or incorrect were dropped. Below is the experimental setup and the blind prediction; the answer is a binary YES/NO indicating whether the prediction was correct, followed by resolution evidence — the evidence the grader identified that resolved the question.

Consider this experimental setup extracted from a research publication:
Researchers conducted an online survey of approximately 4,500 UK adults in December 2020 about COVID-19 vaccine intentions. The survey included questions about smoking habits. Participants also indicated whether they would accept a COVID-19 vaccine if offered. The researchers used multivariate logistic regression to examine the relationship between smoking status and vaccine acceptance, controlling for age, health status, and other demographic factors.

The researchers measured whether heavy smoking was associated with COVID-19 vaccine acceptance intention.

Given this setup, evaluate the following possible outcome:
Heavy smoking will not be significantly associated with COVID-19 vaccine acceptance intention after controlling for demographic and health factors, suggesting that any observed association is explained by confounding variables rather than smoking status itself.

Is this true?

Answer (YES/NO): NO